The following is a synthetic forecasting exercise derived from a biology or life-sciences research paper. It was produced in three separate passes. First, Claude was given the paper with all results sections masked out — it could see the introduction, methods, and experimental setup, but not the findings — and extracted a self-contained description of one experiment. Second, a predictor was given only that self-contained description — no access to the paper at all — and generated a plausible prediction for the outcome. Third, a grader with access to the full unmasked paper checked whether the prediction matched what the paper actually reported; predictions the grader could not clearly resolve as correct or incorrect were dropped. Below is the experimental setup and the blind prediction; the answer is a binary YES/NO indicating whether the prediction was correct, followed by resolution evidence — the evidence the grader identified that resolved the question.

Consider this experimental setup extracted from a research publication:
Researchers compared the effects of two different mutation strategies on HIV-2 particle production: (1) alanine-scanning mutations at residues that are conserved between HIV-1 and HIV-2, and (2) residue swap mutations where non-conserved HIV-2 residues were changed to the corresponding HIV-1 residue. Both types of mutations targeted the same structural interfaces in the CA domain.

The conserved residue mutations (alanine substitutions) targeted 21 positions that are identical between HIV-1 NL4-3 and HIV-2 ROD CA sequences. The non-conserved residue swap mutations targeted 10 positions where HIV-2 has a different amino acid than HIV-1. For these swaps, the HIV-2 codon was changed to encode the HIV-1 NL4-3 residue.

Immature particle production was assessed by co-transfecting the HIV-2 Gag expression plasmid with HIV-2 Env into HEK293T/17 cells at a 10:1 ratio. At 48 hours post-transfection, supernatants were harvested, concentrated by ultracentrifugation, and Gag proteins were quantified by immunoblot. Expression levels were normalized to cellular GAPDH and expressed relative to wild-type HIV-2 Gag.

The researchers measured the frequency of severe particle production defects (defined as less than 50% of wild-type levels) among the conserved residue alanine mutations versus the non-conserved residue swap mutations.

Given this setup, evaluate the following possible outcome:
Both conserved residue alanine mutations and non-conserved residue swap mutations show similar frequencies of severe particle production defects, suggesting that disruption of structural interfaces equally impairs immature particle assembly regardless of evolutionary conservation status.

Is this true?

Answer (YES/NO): NO